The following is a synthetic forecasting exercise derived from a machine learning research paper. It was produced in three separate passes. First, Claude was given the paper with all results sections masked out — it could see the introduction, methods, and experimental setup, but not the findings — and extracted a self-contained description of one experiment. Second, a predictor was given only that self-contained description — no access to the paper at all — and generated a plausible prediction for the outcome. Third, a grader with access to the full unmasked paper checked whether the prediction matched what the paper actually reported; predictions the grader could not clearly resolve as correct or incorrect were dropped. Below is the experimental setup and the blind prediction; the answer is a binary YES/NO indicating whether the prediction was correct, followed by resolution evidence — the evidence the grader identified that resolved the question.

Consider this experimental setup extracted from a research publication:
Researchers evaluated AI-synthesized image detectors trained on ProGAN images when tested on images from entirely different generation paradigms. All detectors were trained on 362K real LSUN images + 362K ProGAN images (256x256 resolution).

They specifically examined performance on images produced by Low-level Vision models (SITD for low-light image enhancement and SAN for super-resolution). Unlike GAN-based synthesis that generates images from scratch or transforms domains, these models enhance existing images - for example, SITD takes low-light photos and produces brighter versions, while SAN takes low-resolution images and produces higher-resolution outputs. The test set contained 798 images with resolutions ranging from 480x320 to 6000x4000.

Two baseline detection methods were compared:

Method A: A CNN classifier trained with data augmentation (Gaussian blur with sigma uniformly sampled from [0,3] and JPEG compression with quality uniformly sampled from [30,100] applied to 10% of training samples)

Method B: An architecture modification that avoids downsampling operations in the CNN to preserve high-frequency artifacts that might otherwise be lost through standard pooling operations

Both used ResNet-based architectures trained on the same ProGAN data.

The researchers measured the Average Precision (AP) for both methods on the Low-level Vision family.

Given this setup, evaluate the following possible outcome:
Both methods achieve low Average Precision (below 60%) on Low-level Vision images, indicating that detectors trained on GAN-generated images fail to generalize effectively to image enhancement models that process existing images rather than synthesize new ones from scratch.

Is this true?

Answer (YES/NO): NO